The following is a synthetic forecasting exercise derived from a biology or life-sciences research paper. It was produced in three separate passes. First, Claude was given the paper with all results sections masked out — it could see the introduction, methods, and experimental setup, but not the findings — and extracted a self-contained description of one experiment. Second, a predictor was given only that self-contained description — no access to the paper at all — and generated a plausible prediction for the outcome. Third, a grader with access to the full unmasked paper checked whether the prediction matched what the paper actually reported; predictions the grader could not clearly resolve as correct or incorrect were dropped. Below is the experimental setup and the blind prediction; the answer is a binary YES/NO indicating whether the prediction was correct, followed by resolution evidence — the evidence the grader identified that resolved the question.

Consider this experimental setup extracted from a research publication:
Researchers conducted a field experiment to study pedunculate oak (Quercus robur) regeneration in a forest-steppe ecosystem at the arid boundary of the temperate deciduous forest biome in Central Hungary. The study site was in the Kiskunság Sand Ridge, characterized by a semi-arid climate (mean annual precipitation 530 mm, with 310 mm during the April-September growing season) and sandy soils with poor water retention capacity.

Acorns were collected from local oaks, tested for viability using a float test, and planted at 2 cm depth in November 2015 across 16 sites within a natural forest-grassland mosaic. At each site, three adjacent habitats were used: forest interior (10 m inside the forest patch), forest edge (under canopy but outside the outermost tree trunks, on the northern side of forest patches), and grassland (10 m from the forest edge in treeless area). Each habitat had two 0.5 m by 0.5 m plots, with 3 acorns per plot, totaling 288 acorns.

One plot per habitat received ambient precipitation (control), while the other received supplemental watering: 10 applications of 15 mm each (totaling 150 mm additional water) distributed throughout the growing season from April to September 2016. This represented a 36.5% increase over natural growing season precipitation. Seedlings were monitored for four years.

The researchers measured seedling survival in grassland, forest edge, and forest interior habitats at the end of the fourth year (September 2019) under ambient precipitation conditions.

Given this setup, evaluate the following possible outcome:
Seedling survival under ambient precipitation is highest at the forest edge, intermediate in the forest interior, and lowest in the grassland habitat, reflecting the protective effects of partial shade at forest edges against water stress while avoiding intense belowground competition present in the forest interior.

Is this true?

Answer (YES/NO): NO